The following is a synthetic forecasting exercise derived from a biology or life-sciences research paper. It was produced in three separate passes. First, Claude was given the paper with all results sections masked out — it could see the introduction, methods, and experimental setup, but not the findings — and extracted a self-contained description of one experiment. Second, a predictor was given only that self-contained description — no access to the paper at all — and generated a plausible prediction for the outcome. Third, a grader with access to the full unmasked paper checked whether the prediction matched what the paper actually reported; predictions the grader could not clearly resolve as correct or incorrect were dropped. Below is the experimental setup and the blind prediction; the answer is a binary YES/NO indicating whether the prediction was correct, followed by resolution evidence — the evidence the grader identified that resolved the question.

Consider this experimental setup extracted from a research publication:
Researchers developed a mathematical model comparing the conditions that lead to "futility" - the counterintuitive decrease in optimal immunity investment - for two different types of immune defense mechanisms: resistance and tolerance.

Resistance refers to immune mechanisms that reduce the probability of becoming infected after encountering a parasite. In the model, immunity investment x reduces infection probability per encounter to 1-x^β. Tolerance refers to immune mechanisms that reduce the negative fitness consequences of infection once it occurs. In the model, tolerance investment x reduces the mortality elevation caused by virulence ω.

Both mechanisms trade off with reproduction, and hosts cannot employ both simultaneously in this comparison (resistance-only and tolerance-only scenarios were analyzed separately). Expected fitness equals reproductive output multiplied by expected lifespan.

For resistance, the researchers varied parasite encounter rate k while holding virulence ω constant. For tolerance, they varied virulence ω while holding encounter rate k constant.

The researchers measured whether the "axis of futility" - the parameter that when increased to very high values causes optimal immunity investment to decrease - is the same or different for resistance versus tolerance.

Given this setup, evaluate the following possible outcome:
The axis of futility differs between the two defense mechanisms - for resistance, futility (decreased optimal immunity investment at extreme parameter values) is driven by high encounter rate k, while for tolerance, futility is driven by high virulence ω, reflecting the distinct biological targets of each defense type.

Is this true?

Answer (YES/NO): YES